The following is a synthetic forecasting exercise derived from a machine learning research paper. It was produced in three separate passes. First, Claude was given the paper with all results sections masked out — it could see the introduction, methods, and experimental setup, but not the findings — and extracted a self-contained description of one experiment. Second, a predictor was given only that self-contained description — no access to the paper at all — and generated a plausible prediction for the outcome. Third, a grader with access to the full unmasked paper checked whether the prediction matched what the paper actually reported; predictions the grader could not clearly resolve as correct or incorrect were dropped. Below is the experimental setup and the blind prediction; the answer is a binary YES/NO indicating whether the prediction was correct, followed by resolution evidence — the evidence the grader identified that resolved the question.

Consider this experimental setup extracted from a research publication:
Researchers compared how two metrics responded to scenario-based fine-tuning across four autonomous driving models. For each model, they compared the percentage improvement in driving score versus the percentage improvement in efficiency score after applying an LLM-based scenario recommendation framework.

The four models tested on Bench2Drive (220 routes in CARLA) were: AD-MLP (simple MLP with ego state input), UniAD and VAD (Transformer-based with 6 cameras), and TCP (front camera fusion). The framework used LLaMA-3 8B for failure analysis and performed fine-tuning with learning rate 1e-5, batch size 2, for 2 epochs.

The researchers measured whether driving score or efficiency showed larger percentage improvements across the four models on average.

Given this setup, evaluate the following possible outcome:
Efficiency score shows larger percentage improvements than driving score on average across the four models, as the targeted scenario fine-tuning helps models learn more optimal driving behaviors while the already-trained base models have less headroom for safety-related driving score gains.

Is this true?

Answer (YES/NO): YES